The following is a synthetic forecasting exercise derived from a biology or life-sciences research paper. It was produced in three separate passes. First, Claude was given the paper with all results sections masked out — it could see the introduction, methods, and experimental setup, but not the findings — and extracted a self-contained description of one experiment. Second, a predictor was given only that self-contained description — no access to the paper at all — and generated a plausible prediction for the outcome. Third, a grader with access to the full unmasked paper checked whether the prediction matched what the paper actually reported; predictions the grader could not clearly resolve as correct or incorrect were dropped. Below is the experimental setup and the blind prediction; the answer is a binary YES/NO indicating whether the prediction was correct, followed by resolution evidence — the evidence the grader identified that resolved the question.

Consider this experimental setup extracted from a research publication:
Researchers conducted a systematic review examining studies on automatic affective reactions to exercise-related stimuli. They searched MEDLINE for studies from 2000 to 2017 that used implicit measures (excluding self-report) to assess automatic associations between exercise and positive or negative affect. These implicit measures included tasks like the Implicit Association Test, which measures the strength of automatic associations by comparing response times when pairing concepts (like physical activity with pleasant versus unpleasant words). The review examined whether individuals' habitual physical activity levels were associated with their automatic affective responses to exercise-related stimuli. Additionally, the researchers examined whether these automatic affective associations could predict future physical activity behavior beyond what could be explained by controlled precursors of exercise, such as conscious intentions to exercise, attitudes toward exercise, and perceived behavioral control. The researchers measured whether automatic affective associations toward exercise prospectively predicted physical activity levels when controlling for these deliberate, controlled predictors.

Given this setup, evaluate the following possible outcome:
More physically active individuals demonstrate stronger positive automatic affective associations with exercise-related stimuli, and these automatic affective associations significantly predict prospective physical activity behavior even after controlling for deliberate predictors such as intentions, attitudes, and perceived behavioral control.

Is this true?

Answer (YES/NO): YES